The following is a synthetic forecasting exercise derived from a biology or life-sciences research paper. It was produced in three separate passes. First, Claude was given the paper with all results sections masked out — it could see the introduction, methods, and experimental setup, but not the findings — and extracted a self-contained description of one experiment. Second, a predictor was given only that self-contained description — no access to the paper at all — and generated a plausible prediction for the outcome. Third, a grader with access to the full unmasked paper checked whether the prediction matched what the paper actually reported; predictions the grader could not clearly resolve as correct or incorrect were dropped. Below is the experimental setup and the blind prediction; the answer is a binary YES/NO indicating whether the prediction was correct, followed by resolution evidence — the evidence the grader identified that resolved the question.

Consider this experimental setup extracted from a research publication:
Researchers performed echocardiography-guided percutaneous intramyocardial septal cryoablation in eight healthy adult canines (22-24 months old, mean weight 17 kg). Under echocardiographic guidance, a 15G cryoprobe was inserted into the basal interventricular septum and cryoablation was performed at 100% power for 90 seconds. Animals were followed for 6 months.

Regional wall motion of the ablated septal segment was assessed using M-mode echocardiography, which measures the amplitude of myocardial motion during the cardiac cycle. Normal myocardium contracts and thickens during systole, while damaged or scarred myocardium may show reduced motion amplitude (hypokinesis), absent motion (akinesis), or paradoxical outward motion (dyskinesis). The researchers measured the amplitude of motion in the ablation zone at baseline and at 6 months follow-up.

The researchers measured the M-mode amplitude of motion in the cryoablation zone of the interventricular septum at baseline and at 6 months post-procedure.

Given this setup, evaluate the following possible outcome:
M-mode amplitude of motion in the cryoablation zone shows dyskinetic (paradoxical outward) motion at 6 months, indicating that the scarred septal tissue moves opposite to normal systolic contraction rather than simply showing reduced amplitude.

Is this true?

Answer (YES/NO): NO